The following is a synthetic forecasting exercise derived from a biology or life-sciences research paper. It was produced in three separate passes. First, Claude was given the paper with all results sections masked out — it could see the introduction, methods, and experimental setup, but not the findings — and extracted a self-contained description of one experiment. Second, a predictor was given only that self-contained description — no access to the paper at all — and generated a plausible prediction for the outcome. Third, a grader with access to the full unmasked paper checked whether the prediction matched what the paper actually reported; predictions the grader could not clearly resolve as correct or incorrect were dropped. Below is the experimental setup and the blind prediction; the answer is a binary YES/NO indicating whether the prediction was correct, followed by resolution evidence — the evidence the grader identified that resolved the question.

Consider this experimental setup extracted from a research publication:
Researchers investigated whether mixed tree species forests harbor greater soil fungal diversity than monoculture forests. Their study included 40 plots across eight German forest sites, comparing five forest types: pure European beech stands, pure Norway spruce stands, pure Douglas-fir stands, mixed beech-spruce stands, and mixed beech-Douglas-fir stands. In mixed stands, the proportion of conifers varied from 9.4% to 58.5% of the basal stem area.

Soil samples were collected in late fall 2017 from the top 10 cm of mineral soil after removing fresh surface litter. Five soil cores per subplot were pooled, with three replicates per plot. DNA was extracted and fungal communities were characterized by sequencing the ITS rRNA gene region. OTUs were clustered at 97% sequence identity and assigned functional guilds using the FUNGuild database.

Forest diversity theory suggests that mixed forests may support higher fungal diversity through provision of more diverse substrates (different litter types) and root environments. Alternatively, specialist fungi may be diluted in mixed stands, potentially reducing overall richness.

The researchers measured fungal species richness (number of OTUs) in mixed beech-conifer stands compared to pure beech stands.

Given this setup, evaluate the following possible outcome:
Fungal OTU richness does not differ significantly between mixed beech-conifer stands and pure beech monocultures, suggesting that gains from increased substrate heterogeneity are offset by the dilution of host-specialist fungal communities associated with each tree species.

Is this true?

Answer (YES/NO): NO